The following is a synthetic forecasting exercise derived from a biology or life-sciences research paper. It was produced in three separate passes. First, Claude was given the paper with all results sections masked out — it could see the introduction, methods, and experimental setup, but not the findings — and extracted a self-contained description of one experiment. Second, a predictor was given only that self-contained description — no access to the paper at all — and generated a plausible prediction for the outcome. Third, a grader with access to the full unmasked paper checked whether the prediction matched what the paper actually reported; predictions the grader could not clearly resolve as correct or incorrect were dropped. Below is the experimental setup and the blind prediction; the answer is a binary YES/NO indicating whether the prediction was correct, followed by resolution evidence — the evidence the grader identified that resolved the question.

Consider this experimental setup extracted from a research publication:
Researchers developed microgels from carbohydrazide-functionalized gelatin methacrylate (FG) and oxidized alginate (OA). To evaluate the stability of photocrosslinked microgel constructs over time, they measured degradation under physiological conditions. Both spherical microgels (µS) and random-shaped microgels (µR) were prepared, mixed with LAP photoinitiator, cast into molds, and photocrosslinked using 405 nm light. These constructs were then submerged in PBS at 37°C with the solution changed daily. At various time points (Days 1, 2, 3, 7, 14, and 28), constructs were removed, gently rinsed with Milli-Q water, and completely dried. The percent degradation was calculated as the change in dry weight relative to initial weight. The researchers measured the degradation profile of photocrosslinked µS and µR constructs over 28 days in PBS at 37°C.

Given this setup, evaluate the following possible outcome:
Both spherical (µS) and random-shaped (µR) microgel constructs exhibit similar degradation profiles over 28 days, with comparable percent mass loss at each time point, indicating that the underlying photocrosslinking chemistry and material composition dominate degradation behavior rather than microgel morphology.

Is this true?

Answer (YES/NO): NO